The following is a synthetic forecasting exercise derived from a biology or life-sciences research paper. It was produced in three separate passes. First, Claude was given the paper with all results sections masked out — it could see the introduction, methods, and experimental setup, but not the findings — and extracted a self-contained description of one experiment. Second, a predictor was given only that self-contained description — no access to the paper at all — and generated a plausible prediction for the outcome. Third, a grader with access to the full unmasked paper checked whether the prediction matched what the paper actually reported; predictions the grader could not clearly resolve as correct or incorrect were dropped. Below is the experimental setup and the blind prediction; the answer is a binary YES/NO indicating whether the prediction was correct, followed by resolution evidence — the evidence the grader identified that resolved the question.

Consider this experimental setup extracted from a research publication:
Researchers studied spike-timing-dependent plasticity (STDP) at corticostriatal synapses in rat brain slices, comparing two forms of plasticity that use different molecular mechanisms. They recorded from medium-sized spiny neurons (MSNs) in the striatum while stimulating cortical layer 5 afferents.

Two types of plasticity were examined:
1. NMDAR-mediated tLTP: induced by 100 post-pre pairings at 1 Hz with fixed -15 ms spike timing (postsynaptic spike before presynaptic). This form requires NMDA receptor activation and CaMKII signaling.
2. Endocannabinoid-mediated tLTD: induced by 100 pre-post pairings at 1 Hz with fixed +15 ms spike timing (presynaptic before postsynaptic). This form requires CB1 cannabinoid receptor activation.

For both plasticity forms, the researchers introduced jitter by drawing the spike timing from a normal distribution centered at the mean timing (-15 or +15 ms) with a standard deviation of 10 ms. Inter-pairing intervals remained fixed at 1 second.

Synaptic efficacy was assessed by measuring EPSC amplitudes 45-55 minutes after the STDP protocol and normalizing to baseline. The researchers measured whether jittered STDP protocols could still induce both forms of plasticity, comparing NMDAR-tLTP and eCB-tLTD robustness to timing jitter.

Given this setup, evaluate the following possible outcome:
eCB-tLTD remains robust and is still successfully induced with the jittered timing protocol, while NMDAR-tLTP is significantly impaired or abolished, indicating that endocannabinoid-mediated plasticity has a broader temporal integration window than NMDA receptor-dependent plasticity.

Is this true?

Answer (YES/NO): YES